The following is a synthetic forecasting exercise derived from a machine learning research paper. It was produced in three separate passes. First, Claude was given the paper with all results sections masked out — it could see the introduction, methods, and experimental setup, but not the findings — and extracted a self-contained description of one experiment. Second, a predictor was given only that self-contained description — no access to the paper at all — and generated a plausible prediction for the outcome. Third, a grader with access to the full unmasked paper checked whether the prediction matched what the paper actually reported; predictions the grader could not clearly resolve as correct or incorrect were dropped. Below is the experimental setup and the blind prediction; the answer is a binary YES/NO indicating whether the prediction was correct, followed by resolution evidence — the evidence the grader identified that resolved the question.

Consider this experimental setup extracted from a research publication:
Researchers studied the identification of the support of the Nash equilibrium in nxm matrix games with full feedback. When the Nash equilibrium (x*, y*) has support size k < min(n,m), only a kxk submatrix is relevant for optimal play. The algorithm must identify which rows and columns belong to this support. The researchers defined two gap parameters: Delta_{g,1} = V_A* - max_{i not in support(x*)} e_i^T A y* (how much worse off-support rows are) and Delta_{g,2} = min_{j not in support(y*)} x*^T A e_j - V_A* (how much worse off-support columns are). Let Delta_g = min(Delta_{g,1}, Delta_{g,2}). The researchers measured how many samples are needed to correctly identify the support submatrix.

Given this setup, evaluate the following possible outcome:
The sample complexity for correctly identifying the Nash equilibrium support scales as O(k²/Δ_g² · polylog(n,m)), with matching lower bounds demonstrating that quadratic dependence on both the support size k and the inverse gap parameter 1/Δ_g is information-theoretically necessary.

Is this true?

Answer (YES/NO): NO